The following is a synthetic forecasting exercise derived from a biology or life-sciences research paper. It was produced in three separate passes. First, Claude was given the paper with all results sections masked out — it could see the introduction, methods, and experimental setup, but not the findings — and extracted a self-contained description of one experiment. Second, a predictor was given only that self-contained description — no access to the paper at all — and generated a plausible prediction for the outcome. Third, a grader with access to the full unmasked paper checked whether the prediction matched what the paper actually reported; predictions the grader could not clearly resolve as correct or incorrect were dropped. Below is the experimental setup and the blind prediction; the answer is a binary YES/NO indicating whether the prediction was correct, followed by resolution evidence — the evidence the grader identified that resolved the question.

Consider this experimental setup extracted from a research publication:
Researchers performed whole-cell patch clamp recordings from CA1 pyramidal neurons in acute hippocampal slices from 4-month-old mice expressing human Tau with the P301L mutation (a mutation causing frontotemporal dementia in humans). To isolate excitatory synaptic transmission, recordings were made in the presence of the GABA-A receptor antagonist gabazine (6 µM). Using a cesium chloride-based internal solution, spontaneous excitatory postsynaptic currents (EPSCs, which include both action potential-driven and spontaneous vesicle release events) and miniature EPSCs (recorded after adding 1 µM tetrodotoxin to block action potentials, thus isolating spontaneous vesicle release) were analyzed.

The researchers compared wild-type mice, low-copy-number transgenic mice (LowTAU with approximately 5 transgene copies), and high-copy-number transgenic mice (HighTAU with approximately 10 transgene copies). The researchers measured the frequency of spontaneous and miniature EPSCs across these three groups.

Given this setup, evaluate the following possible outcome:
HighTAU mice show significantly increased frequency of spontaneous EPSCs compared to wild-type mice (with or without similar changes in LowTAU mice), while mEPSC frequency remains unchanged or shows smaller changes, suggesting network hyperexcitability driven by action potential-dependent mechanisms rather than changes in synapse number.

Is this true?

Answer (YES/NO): NO